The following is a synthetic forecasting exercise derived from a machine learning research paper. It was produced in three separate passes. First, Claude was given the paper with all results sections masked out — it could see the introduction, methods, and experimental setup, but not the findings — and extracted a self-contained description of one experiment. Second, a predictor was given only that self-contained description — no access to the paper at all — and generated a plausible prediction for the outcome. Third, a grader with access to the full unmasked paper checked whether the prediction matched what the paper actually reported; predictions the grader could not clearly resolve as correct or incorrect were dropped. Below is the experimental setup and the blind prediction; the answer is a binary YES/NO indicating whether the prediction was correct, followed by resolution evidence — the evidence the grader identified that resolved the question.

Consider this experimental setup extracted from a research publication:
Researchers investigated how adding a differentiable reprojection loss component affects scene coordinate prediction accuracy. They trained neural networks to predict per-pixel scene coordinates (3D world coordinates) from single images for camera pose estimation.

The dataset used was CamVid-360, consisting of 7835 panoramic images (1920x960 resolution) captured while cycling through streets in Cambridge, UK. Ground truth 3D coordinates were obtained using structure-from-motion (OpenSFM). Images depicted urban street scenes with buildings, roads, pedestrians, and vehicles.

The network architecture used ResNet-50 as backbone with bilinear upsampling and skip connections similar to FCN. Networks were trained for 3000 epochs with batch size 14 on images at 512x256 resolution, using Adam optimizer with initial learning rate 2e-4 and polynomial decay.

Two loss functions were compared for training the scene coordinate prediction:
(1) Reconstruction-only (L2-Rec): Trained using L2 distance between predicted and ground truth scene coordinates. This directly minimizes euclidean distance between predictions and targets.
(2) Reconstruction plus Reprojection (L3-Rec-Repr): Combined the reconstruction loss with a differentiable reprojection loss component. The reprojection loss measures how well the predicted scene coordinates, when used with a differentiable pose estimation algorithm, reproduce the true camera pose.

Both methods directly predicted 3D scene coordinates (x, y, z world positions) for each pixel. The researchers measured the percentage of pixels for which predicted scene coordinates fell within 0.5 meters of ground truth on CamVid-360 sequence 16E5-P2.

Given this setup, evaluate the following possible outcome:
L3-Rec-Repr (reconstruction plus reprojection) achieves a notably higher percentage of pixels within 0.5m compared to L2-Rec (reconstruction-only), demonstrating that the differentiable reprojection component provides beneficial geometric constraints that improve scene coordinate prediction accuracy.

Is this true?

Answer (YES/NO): NO